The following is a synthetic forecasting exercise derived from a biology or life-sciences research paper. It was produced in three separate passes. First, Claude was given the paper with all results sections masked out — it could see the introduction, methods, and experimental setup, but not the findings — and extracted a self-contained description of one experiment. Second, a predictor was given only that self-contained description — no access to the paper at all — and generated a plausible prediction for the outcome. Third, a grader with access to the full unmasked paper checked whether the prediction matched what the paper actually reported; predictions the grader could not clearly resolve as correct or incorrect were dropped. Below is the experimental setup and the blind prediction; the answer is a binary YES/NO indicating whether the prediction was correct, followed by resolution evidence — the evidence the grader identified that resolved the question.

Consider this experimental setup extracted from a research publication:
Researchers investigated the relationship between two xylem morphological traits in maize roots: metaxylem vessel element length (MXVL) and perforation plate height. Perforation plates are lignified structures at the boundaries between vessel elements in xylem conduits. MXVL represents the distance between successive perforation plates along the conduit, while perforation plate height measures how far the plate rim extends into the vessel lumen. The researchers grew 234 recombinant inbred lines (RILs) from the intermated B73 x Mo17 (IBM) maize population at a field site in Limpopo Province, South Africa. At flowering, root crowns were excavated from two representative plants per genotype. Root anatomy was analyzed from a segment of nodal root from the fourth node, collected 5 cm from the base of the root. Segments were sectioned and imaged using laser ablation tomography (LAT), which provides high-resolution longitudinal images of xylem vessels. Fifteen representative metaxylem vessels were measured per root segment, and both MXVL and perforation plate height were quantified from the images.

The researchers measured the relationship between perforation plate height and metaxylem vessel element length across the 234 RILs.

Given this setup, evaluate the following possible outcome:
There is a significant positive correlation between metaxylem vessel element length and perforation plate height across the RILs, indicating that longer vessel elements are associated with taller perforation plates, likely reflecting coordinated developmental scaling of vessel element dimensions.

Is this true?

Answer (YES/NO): NO